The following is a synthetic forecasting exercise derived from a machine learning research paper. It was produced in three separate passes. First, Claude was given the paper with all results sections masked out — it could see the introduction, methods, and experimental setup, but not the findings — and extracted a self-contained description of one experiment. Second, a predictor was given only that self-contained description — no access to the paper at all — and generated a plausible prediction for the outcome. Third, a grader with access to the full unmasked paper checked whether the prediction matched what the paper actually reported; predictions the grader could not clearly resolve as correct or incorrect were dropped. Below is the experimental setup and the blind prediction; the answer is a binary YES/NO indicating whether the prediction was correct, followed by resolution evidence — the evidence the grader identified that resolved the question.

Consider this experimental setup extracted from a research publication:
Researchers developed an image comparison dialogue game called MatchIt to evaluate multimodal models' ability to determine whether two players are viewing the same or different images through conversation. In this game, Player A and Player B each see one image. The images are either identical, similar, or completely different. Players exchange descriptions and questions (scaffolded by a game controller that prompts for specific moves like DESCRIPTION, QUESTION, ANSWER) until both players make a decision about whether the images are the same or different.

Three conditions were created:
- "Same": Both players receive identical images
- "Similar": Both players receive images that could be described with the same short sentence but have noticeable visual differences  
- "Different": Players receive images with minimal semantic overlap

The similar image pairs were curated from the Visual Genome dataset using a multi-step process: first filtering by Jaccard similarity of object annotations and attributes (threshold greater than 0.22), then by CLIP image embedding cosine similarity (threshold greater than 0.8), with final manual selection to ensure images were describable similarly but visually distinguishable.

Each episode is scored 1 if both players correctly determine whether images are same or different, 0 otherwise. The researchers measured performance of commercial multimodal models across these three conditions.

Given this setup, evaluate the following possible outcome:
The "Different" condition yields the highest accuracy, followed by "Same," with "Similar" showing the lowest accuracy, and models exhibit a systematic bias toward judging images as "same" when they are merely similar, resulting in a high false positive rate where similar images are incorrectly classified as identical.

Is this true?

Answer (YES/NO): NO